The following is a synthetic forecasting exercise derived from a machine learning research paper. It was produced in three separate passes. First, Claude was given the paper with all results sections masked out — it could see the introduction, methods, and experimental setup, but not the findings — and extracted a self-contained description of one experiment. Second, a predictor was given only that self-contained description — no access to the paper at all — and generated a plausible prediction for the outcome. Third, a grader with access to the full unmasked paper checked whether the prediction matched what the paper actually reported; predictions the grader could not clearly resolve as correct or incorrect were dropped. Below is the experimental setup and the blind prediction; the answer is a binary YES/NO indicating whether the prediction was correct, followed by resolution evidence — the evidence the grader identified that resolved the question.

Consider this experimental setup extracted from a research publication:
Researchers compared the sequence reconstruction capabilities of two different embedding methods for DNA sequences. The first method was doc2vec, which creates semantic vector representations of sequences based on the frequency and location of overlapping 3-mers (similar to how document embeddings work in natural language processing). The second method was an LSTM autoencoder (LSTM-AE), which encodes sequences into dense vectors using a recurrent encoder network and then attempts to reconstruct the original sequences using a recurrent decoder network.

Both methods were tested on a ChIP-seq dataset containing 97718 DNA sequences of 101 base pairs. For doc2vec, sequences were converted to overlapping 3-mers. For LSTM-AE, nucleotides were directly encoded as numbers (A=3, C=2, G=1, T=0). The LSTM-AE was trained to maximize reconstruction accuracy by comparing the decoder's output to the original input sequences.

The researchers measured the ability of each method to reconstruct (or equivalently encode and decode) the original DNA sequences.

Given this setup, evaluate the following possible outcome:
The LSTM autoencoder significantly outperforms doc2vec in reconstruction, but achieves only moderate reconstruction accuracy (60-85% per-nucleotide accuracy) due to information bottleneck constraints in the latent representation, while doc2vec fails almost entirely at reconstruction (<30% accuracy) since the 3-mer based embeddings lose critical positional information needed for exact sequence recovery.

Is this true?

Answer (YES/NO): NO